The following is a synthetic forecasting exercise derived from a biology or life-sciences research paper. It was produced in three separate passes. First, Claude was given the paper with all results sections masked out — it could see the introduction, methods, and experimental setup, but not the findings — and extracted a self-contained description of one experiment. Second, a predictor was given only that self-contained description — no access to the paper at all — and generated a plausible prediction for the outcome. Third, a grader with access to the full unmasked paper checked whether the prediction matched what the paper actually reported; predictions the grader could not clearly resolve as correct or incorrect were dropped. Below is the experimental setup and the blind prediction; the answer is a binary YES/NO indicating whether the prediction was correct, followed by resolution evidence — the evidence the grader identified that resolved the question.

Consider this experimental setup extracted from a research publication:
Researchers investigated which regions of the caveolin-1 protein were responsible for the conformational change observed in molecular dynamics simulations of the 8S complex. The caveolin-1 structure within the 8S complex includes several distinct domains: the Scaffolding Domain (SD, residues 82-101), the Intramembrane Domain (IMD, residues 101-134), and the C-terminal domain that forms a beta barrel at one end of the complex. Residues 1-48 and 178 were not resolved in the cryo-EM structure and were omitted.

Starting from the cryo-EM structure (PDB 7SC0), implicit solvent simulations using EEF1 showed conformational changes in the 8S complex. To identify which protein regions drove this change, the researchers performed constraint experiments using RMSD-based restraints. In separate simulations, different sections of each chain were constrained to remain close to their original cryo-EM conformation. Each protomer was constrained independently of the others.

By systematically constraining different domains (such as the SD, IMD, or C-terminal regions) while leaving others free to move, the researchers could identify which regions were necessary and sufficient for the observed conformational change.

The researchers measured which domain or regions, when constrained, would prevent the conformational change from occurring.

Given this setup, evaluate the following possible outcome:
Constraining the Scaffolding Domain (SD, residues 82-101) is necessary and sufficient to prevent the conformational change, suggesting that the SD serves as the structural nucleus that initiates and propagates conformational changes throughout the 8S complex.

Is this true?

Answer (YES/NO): NO